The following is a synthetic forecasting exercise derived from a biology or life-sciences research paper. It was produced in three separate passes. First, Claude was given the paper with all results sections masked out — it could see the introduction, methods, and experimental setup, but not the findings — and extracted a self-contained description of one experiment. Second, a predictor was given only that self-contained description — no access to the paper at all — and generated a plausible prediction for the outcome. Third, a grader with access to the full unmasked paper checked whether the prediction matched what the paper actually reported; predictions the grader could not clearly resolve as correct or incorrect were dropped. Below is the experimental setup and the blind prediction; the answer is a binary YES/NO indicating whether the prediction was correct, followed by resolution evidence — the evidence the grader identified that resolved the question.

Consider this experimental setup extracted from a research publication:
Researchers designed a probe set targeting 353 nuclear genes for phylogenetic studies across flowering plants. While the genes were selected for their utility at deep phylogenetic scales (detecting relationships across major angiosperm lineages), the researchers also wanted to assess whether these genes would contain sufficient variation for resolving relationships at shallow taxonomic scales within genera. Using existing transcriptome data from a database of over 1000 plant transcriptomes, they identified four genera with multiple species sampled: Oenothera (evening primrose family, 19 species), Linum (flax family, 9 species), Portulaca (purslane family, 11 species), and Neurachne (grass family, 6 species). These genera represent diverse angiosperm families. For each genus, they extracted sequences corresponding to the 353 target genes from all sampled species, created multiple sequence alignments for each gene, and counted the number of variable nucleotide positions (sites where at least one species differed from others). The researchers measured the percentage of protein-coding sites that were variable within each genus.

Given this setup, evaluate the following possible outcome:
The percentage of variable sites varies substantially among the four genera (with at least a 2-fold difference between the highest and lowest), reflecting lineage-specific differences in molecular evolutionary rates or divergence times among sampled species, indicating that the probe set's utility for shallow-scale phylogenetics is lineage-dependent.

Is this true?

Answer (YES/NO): YES